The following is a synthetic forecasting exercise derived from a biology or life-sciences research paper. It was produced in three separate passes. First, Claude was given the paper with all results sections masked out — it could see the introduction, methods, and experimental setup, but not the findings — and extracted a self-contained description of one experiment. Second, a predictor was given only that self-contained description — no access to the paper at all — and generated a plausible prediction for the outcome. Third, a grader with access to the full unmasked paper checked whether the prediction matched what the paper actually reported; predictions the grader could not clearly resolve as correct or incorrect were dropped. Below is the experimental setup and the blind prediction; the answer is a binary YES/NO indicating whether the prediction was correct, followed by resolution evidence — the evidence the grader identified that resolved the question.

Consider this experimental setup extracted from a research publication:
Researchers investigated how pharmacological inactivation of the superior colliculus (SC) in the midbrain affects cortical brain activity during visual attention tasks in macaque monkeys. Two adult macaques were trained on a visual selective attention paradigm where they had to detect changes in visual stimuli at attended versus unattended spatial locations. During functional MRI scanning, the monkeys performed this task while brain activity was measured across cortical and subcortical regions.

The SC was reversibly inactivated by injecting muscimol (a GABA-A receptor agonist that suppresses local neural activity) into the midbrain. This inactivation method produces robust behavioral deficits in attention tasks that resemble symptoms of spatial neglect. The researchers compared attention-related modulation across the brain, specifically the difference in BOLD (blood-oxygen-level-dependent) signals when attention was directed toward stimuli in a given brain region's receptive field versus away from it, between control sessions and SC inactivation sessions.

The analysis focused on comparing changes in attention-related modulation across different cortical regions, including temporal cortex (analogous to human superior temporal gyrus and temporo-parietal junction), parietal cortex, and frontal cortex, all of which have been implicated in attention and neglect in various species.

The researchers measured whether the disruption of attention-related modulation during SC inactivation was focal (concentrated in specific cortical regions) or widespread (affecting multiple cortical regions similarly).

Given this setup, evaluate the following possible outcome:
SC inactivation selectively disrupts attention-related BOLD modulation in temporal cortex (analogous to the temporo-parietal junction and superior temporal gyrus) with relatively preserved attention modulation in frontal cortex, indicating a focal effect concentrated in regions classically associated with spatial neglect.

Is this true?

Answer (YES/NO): NO